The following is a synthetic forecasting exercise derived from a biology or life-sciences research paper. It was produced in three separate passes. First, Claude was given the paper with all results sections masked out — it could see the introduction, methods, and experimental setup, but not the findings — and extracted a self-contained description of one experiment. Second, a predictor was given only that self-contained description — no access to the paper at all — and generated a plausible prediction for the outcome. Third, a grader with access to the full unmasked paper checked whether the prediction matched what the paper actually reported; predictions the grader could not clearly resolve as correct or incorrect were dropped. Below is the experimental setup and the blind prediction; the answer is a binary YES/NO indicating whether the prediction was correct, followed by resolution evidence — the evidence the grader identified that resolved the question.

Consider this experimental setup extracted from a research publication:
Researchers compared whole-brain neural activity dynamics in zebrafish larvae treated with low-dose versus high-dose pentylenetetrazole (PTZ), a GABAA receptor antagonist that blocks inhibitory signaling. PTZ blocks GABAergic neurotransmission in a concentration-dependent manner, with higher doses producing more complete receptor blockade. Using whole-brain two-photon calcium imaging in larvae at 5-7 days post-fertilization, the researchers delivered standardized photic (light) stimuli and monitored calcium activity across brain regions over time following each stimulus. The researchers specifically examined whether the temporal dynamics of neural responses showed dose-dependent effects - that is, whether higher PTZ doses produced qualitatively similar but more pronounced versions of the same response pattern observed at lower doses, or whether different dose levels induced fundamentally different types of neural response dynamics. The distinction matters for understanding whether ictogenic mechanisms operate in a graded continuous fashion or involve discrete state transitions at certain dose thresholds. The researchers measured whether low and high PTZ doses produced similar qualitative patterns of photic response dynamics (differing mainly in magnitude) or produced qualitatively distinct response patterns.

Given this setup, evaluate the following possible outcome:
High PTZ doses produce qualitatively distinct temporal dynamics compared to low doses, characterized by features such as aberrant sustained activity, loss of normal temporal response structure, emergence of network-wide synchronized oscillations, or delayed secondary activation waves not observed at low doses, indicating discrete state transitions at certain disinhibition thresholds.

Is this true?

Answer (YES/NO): NO